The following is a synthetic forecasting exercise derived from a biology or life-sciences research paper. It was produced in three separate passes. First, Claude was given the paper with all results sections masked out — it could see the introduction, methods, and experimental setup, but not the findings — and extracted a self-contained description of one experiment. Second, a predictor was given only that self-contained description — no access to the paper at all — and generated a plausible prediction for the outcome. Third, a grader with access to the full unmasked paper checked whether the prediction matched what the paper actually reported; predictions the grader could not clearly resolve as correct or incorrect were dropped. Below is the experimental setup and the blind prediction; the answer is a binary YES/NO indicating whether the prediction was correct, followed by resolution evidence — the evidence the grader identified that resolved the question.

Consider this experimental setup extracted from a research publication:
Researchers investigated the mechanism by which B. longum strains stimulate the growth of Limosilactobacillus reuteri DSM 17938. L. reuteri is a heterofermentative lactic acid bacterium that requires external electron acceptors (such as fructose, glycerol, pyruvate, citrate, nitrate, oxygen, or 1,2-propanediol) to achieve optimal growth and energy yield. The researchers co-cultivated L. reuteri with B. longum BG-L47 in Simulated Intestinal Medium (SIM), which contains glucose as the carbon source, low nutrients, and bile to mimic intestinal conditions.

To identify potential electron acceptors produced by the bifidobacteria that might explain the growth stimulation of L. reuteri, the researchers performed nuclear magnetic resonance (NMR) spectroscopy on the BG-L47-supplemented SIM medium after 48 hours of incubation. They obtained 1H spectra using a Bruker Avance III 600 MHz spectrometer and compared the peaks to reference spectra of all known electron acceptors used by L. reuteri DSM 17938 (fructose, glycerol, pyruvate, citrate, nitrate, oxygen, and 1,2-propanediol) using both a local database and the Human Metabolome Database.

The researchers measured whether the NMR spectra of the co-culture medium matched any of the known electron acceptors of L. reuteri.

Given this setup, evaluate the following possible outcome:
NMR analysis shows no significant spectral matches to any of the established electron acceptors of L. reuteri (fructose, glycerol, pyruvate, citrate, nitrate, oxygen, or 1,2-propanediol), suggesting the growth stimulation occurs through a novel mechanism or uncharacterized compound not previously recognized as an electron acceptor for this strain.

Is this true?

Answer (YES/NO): YES